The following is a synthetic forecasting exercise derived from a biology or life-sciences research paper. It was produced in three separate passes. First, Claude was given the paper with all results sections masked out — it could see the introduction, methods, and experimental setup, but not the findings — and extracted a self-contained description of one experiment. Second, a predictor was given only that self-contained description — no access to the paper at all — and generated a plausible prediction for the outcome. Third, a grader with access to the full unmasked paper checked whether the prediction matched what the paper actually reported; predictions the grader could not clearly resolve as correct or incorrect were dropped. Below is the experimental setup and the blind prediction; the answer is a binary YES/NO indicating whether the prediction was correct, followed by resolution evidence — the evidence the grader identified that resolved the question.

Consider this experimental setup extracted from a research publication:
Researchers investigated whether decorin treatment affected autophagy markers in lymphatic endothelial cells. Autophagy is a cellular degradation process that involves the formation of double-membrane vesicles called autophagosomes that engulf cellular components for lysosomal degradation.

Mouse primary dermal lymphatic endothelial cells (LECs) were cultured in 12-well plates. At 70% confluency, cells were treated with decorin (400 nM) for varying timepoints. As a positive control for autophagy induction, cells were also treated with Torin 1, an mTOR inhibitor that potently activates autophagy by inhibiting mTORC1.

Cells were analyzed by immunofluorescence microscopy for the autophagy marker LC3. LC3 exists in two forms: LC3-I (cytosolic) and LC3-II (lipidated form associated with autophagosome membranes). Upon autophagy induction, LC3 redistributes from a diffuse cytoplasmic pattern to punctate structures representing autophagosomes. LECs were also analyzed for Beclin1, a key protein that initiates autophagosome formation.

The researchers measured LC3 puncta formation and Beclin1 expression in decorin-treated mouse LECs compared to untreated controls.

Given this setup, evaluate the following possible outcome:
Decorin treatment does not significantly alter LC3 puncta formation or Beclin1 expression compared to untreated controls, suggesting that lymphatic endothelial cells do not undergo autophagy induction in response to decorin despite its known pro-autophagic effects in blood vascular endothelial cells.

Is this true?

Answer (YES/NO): NO